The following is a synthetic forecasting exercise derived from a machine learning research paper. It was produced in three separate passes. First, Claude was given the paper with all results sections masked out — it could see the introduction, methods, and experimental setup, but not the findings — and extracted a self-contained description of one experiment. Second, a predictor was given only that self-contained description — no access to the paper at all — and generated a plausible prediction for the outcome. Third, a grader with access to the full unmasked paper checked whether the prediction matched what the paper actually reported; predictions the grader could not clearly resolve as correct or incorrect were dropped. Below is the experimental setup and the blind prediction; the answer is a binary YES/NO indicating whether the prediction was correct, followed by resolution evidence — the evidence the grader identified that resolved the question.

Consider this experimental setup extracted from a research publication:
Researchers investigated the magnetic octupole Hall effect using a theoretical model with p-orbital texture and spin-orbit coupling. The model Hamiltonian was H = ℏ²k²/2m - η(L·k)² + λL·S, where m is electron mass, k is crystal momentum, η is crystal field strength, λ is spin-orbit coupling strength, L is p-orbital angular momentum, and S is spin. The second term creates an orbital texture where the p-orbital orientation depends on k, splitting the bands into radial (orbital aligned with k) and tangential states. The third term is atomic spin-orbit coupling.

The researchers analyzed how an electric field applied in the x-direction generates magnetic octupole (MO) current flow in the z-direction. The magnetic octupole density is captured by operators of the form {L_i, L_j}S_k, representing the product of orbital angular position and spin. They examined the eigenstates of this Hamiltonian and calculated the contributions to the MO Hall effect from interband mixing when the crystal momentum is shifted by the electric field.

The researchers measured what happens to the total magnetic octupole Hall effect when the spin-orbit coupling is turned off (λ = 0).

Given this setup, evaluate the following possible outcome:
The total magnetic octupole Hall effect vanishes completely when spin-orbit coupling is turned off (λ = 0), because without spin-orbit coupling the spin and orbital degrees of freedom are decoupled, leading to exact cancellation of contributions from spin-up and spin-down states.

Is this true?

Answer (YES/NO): YES